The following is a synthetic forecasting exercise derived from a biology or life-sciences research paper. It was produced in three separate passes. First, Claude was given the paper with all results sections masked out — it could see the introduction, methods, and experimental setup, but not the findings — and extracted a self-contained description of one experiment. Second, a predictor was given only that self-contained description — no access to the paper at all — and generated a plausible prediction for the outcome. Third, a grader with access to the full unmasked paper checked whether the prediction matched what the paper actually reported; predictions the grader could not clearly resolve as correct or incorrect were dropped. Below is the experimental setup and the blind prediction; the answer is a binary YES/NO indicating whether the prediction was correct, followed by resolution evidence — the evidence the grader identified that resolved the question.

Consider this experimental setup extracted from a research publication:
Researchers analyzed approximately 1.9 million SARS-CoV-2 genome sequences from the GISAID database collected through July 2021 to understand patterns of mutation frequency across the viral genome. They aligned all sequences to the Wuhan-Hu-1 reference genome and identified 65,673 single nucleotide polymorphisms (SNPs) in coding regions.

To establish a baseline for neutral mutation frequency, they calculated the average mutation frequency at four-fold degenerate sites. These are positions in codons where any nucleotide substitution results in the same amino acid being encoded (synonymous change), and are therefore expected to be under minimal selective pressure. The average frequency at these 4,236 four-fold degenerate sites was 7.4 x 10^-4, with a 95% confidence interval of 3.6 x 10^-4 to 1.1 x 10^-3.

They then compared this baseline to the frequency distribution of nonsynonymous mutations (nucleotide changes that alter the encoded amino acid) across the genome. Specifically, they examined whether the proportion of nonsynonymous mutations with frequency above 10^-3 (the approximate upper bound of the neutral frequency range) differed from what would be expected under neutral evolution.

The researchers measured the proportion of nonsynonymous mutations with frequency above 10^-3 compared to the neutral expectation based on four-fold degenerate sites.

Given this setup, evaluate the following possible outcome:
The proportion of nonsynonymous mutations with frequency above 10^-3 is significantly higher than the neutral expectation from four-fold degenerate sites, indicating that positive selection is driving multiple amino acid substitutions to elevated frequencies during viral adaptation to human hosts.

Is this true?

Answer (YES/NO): NO